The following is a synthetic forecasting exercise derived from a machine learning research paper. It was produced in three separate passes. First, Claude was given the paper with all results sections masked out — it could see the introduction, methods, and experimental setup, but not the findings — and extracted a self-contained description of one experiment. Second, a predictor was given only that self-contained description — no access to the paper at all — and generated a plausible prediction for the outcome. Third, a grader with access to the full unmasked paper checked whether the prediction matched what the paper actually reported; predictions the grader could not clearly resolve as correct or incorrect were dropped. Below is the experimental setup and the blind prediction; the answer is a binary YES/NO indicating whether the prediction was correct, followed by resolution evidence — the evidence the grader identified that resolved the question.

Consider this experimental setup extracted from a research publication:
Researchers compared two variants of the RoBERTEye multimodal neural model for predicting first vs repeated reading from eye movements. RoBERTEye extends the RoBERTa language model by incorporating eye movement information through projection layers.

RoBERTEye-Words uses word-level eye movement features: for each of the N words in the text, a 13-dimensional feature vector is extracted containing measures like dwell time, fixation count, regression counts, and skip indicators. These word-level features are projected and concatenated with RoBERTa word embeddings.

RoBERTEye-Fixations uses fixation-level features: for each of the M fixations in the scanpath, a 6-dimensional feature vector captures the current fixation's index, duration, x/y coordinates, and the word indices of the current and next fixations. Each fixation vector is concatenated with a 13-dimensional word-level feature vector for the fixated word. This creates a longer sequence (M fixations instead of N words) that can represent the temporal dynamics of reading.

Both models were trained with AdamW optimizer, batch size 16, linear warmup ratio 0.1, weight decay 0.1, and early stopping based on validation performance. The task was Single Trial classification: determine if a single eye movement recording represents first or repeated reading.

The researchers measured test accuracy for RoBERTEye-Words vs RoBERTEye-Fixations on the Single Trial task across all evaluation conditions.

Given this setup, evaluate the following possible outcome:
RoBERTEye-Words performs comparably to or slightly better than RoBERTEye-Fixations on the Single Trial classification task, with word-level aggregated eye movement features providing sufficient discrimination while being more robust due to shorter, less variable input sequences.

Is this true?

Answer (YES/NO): NO